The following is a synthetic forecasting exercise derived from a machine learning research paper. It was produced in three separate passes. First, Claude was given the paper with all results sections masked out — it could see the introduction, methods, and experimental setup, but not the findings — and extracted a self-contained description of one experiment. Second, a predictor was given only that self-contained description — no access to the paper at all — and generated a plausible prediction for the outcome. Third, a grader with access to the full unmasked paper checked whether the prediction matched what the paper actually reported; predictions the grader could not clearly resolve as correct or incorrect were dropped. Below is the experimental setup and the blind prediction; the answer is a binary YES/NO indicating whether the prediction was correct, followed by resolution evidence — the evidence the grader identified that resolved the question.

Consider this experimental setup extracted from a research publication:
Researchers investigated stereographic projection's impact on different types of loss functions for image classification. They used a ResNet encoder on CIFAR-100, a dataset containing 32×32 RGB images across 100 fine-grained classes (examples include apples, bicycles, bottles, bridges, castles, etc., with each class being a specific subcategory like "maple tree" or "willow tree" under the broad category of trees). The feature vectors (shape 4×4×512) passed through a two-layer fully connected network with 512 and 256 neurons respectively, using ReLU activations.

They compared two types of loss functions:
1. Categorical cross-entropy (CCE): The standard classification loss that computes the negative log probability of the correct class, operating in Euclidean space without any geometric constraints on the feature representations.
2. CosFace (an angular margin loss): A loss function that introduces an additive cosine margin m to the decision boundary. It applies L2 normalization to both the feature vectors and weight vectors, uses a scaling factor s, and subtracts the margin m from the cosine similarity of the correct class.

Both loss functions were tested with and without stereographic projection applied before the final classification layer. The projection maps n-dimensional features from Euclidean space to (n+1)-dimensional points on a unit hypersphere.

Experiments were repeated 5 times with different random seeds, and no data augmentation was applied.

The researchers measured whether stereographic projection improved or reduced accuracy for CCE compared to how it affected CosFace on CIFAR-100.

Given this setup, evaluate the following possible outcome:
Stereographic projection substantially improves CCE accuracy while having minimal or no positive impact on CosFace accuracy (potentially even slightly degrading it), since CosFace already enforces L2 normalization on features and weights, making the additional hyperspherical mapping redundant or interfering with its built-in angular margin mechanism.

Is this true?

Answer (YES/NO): NO